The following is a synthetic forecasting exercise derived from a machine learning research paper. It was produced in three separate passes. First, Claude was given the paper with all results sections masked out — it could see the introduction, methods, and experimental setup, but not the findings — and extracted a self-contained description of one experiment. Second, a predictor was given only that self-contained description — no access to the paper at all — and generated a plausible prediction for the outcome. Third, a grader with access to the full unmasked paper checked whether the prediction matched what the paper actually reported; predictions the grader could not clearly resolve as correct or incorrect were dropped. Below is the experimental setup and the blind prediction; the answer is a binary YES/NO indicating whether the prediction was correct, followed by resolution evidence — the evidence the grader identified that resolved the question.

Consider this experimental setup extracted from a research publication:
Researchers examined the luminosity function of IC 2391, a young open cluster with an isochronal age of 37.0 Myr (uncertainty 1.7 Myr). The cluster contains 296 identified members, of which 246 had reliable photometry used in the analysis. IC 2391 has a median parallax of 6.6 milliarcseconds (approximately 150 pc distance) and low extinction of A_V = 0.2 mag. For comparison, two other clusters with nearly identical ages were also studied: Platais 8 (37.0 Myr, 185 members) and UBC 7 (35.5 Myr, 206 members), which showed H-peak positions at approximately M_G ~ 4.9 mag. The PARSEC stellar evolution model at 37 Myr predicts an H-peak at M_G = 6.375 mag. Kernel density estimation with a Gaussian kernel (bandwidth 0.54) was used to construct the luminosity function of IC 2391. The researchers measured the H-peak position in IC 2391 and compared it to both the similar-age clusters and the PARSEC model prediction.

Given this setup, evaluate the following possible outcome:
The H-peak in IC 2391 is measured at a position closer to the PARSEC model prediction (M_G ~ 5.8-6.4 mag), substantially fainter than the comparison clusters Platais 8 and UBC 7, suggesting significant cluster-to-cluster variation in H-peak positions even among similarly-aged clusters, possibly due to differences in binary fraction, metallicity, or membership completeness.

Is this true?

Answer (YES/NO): NO